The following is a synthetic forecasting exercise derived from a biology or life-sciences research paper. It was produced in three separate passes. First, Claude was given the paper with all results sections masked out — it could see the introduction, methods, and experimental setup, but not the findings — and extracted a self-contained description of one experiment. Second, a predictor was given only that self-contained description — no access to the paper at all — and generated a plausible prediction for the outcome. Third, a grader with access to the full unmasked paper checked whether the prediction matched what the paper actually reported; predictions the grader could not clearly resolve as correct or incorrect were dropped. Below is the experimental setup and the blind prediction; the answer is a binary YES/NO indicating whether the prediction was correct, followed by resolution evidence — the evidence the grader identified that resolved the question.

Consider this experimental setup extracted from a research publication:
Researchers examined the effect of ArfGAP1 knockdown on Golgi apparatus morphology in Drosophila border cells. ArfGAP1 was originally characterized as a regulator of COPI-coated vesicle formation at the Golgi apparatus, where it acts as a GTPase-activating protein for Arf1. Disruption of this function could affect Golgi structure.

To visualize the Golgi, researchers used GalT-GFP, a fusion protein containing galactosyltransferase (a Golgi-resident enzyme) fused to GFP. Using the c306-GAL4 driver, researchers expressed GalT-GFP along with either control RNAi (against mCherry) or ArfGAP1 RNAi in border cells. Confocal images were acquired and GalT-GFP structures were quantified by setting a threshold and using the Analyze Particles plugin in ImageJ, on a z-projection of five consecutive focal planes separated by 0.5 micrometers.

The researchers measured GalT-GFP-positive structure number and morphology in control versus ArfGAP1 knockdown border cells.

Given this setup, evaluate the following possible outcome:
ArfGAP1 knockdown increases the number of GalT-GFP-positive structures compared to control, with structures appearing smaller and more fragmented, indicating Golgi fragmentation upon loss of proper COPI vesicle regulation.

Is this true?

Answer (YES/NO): NO